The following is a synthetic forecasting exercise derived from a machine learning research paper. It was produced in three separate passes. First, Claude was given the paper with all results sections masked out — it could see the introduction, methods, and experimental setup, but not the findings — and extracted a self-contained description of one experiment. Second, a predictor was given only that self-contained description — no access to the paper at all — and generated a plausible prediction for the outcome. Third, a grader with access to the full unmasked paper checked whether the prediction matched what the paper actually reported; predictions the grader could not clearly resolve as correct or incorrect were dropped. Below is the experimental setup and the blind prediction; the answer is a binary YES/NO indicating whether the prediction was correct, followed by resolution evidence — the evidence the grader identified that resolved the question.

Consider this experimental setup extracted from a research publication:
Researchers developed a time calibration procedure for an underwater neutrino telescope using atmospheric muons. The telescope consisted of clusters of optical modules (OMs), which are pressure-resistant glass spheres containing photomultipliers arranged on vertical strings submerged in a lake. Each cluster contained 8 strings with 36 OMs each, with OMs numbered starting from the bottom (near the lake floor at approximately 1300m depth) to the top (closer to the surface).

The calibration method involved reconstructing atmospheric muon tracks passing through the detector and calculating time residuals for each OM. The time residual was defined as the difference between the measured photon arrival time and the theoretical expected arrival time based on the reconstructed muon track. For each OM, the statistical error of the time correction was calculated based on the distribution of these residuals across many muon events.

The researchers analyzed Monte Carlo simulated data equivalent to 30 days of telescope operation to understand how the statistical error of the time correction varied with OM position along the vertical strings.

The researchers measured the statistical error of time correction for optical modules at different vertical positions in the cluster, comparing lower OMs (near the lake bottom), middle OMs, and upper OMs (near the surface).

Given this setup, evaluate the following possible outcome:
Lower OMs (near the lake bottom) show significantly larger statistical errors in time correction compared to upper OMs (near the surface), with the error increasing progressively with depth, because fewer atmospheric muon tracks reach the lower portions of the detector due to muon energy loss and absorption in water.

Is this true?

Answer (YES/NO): NO